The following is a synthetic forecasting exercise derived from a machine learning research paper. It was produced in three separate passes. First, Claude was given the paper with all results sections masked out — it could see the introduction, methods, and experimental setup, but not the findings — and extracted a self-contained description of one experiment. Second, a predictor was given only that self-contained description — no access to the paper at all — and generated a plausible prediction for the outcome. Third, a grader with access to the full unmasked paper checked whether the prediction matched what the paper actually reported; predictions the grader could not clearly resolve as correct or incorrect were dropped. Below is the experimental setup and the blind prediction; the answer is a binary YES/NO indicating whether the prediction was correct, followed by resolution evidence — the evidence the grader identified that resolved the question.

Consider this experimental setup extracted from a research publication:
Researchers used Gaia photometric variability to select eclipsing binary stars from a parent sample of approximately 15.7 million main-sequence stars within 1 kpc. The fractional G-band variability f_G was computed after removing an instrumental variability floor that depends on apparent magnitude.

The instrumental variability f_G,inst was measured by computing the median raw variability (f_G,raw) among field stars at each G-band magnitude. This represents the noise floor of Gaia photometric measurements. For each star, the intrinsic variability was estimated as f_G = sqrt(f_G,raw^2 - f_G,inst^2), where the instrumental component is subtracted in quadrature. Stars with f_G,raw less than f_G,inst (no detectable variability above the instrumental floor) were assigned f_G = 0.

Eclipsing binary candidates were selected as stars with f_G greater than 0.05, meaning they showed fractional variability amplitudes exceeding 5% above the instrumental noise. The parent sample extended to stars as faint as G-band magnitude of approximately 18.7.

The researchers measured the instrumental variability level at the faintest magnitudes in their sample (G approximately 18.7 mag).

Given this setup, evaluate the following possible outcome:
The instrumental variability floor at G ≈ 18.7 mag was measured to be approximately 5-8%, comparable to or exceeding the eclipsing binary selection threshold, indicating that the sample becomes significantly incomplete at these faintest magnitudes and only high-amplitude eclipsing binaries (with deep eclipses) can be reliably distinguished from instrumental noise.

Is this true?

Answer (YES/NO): NO